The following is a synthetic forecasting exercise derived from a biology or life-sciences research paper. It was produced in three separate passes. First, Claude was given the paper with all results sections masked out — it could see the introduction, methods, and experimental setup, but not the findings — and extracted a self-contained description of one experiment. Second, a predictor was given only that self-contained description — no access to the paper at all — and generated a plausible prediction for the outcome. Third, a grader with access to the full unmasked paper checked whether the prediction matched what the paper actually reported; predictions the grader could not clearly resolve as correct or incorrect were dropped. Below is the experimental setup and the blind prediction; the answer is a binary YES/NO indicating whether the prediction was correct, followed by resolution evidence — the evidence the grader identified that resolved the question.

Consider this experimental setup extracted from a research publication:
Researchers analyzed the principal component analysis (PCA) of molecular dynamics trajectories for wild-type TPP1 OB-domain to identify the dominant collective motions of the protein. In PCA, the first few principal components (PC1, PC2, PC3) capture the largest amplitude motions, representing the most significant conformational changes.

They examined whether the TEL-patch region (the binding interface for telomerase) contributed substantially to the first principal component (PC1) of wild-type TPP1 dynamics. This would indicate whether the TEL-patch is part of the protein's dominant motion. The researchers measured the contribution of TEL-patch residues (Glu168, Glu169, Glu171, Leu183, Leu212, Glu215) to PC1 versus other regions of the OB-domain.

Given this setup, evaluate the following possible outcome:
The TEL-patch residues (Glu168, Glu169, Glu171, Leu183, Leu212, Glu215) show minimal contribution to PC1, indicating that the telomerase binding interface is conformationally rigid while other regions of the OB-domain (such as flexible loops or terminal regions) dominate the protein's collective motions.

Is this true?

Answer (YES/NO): NO